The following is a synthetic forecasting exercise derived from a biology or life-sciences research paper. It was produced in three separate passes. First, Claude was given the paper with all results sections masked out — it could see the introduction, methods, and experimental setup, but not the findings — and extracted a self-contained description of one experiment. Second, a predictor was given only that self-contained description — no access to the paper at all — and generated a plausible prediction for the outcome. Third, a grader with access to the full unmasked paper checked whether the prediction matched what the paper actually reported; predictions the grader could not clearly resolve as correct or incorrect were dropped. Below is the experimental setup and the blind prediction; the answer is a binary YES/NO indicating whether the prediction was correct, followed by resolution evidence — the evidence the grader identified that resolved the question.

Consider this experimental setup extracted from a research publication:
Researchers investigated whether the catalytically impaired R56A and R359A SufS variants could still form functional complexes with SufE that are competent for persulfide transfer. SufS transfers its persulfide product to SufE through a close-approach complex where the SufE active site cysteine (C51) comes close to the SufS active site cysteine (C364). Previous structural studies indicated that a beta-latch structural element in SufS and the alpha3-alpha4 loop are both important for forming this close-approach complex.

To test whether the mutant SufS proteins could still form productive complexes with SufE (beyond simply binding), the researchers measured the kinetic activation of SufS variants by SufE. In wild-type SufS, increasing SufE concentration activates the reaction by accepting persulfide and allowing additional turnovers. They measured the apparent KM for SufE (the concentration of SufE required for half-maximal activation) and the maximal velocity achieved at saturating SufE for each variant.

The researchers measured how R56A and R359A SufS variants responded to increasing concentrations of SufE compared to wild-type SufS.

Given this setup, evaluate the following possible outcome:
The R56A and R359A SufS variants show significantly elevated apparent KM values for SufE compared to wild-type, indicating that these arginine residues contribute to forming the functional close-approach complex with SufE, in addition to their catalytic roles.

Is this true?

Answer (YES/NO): NO